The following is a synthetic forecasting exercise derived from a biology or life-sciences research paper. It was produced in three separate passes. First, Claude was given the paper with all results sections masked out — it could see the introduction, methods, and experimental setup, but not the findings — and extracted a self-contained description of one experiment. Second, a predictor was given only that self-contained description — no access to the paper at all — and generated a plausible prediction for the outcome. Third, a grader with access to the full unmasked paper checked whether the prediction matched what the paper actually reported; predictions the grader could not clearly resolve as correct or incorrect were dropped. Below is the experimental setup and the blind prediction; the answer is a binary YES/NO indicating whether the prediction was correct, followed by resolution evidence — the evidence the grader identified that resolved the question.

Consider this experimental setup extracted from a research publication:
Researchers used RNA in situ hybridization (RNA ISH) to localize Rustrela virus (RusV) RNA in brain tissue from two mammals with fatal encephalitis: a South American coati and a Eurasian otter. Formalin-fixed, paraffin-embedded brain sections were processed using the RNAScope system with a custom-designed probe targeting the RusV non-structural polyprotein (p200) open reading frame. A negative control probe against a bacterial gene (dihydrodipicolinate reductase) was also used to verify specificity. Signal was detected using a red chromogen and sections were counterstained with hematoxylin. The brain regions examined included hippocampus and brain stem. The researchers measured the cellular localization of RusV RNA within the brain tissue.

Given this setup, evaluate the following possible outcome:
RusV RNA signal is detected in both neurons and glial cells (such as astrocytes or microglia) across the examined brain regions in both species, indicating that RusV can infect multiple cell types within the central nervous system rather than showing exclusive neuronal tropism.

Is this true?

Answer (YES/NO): NO